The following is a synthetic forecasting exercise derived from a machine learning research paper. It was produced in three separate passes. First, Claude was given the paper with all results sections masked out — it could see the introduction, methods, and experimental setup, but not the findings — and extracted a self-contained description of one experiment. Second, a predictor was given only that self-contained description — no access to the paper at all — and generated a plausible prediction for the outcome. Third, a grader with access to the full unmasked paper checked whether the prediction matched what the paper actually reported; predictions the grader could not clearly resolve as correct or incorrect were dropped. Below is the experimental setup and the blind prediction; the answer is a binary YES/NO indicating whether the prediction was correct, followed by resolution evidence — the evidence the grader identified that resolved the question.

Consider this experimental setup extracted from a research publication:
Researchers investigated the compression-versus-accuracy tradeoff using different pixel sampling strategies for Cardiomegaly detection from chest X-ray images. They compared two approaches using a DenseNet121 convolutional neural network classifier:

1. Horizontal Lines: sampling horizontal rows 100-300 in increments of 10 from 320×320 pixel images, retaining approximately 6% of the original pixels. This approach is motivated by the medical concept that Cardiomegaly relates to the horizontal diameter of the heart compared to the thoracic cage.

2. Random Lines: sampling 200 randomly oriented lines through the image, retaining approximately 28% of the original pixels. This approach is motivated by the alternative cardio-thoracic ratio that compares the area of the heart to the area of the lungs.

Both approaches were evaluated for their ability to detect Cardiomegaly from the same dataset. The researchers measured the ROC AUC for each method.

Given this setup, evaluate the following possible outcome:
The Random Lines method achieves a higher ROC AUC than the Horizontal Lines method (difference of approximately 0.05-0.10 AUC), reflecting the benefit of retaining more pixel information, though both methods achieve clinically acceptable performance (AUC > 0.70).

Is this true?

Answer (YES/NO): NO